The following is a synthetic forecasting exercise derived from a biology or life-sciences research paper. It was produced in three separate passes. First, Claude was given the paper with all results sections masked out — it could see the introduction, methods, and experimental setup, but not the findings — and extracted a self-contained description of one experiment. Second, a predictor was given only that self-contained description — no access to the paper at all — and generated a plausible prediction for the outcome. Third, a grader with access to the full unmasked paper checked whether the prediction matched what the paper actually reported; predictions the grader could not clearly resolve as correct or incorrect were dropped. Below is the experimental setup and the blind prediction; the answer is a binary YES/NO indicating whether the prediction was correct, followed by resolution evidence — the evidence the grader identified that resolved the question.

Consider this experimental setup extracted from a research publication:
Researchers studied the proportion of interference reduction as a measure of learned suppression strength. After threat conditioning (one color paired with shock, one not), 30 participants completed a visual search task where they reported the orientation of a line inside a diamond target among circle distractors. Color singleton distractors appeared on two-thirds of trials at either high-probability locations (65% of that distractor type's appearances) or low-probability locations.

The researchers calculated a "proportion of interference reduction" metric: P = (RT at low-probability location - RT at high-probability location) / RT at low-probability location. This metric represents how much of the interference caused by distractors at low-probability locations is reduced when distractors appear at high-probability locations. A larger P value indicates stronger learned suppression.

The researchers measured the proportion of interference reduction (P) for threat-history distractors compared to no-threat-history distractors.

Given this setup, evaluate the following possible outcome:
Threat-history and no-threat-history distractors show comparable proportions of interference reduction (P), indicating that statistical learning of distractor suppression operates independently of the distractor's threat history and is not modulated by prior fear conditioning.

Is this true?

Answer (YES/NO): NO